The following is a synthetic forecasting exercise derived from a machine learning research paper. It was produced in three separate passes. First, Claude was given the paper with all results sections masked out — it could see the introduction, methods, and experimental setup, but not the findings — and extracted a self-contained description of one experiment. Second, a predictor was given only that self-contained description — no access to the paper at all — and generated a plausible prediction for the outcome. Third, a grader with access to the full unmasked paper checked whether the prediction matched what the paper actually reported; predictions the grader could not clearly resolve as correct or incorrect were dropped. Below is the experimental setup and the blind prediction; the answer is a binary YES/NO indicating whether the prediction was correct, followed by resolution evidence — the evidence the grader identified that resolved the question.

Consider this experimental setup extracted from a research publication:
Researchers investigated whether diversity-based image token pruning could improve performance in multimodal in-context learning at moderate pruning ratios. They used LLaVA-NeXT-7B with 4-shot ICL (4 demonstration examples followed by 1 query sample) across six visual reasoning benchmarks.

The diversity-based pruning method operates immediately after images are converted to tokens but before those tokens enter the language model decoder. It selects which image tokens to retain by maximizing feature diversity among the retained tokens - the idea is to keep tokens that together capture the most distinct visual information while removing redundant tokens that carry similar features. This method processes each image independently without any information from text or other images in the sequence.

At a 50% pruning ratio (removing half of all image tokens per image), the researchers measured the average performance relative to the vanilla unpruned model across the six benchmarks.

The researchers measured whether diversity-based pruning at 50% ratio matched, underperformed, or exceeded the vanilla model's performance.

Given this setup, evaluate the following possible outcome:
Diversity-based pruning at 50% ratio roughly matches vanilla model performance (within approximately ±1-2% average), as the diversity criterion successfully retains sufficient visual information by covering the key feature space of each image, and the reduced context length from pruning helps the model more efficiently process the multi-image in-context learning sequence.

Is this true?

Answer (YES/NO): NO